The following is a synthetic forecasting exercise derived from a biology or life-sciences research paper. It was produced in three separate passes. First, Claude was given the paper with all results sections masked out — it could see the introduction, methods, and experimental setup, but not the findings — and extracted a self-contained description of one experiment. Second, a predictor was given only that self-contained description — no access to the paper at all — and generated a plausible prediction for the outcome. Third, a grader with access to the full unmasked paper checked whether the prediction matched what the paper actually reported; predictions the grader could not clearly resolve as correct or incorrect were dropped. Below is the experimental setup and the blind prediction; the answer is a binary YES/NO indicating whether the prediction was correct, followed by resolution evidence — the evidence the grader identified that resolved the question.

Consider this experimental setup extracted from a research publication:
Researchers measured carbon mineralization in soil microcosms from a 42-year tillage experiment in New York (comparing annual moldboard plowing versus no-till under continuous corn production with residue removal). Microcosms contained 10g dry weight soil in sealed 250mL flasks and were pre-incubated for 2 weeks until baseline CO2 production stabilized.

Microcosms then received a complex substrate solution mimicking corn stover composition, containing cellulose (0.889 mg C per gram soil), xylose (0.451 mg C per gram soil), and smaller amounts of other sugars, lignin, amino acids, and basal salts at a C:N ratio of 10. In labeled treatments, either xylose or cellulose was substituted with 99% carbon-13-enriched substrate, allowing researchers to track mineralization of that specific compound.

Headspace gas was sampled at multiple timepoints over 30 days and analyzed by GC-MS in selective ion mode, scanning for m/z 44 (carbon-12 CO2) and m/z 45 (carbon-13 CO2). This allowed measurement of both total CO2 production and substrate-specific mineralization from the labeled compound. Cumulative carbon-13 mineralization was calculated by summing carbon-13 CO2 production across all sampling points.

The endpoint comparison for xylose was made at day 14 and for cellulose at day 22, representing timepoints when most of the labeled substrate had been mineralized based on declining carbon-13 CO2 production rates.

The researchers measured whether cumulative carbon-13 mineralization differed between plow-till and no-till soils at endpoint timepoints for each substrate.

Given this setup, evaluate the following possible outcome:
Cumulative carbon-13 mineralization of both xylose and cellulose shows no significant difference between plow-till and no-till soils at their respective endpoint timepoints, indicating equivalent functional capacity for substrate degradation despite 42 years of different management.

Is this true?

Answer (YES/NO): NO